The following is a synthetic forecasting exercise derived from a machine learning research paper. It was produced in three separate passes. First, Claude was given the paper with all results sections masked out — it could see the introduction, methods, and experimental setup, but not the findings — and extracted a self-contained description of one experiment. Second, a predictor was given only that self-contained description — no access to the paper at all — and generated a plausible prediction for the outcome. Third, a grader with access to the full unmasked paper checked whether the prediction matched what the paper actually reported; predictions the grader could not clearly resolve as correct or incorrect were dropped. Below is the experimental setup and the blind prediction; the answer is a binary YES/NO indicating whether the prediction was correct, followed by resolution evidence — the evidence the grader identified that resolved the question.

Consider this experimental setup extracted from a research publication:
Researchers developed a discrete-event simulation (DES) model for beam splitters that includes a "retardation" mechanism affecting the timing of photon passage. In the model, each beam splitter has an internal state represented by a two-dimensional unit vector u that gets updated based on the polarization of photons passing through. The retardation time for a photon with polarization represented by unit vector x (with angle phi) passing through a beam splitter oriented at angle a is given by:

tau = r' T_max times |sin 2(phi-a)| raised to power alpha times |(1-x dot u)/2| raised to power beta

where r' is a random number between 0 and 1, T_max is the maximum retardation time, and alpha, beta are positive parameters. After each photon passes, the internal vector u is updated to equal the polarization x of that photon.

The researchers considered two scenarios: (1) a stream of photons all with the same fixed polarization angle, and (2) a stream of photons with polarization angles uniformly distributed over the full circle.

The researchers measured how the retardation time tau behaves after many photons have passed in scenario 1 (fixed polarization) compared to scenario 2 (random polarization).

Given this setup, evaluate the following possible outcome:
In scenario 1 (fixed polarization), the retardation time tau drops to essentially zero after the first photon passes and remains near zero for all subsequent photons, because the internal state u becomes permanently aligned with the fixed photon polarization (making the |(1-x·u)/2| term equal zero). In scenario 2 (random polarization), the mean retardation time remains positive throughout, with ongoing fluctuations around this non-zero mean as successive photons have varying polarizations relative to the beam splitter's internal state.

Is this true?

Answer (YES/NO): YES